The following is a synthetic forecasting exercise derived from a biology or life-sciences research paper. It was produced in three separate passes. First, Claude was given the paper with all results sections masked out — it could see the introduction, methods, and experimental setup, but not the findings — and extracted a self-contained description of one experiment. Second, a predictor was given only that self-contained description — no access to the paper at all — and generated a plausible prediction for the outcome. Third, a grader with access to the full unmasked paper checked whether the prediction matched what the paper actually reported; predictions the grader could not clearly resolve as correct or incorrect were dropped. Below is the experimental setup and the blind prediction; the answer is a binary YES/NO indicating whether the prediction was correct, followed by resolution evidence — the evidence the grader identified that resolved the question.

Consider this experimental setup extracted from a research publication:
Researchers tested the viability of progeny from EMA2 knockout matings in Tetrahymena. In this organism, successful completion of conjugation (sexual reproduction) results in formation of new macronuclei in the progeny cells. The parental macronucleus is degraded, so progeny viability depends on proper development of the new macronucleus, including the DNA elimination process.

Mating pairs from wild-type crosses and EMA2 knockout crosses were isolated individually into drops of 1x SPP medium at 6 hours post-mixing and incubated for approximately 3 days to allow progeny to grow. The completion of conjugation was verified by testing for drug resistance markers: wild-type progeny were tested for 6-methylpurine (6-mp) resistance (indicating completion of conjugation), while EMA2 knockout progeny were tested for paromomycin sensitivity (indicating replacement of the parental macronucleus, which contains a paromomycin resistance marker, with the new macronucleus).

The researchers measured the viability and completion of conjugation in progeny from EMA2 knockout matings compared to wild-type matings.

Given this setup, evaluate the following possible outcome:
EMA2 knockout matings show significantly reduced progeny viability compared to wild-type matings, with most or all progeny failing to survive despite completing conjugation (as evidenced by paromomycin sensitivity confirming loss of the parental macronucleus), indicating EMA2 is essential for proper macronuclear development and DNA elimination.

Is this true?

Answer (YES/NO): YES